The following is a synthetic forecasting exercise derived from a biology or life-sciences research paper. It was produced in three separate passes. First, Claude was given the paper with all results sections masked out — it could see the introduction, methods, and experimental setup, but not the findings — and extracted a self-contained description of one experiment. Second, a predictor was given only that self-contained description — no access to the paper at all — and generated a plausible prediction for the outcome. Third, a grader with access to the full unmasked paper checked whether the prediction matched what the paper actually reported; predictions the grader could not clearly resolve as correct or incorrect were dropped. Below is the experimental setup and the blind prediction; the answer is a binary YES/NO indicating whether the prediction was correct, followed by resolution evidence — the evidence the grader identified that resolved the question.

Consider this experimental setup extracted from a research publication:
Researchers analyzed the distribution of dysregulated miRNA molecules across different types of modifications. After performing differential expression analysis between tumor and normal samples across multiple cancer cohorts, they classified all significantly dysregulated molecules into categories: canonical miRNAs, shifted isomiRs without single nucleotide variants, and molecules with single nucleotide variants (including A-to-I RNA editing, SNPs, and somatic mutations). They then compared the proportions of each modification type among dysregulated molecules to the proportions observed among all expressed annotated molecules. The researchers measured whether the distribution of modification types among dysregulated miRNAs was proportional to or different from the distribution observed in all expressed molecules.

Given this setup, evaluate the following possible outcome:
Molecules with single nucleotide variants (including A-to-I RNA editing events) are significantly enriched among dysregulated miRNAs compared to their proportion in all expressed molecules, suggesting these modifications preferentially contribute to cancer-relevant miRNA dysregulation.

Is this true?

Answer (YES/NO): NO